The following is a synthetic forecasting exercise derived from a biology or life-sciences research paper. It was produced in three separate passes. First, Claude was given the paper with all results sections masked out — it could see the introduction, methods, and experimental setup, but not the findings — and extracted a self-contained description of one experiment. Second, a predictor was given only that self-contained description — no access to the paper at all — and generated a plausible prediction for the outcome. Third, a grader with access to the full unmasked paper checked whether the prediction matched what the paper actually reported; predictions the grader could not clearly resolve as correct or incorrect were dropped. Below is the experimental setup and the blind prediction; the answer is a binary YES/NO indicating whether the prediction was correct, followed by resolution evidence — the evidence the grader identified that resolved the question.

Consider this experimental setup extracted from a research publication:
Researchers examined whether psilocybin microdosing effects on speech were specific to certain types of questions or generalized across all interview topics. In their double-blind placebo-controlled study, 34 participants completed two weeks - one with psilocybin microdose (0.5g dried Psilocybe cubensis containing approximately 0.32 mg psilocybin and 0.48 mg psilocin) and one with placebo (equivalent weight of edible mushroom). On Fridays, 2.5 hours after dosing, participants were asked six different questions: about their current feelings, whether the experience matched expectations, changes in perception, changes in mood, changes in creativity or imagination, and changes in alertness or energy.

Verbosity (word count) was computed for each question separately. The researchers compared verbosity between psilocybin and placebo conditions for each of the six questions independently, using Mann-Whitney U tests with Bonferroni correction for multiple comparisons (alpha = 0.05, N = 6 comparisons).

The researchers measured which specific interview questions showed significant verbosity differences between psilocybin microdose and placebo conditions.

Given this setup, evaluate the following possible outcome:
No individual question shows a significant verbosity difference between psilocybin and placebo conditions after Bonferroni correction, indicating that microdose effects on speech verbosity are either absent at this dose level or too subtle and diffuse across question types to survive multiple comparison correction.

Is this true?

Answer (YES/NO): NO